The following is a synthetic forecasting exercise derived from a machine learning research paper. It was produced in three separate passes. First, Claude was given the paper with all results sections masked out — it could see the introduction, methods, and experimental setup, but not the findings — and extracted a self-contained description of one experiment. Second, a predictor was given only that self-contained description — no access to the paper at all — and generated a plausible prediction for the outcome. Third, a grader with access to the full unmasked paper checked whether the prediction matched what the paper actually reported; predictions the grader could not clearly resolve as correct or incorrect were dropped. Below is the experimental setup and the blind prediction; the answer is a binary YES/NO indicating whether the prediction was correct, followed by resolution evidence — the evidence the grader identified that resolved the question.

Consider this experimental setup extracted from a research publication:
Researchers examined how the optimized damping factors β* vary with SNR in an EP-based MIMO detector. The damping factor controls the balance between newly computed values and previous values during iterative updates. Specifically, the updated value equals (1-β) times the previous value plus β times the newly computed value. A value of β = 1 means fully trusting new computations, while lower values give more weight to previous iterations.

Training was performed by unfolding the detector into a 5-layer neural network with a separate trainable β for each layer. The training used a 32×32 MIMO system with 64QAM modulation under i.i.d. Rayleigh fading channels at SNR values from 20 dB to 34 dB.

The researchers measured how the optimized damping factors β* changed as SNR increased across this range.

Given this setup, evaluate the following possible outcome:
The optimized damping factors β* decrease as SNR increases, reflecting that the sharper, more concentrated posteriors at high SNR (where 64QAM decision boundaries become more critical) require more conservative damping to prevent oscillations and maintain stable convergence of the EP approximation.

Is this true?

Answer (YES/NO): YES